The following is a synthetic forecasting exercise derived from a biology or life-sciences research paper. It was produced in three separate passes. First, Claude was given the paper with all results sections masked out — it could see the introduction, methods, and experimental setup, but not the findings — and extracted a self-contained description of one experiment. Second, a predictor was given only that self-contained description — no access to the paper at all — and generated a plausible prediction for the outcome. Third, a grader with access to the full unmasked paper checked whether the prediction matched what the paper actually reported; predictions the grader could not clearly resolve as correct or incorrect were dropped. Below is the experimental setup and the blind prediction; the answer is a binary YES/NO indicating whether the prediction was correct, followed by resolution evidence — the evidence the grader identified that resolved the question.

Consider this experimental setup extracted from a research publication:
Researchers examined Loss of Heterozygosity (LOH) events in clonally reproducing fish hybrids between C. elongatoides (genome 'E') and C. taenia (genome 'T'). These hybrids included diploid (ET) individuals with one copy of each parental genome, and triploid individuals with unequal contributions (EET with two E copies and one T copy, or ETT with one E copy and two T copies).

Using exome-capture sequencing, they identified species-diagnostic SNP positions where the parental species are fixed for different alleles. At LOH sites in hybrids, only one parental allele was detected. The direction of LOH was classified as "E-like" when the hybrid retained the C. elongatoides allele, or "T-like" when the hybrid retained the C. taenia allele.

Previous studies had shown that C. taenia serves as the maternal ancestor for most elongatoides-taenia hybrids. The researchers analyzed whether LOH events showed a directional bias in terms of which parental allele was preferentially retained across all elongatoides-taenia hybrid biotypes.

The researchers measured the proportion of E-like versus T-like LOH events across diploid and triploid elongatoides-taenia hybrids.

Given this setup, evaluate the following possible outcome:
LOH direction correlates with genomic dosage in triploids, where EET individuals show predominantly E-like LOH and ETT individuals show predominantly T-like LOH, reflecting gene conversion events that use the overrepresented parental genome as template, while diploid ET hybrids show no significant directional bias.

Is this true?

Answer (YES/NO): NO